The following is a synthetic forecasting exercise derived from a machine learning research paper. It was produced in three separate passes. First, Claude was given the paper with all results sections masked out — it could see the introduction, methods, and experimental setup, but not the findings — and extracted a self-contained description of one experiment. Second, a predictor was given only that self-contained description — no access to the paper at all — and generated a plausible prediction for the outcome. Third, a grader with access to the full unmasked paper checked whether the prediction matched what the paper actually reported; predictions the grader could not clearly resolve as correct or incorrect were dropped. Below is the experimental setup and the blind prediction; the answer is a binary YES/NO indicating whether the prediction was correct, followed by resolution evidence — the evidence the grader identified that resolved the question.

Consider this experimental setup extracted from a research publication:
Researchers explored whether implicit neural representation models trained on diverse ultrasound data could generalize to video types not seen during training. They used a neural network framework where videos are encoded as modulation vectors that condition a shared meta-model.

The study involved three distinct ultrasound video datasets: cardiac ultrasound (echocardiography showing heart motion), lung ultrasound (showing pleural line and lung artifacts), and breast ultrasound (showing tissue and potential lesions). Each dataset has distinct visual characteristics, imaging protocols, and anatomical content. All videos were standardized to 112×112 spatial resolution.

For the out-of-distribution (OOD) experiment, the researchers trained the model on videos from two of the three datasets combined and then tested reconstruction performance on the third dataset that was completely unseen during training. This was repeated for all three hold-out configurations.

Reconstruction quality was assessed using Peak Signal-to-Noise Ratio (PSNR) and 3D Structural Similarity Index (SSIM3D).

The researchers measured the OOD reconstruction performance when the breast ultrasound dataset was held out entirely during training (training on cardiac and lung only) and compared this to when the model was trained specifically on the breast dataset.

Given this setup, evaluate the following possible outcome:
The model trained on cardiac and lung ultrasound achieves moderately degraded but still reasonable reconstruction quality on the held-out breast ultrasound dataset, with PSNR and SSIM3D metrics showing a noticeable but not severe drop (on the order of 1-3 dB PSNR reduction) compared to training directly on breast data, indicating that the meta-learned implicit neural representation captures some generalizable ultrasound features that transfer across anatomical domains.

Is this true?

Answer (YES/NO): NO